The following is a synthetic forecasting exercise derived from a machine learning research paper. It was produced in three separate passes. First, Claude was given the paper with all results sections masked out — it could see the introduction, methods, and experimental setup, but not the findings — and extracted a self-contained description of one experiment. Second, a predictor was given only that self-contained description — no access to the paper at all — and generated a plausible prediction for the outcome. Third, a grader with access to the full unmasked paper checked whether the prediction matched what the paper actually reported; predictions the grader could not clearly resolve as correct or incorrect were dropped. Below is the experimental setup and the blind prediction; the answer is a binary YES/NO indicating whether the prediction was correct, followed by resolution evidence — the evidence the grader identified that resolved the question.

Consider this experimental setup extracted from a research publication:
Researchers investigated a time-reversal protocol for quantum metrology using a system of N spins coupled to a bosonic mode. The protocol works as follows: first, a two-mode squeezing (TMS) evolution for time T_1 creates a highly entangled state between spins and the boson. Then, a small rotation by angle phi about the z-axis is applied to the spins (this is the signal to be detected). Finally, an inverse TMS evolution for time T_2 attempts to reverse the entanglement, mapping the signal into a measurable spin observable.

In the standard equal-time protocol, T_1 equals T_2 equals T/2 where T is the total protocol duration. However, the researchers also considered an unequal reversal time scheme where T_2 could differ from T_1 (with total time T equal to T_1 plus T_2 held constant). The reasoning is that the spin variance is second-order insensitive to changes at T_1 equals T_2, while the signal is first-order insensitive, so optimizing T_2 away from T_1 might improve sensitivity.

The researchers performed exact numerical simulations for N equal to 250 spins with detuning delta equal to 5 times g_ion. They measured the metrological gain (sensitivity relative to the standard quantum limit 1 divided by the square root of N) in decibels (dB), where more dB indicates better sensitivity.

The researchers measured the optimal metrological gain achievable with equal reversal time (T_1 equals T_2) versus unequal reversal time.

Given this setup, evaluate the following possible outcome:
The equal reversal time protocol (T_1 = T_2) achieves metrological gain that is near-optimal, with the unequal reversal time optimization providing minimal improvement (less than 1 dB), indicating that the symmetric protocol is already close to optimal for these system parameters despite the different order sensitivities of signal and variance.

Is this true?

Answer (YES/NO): NO